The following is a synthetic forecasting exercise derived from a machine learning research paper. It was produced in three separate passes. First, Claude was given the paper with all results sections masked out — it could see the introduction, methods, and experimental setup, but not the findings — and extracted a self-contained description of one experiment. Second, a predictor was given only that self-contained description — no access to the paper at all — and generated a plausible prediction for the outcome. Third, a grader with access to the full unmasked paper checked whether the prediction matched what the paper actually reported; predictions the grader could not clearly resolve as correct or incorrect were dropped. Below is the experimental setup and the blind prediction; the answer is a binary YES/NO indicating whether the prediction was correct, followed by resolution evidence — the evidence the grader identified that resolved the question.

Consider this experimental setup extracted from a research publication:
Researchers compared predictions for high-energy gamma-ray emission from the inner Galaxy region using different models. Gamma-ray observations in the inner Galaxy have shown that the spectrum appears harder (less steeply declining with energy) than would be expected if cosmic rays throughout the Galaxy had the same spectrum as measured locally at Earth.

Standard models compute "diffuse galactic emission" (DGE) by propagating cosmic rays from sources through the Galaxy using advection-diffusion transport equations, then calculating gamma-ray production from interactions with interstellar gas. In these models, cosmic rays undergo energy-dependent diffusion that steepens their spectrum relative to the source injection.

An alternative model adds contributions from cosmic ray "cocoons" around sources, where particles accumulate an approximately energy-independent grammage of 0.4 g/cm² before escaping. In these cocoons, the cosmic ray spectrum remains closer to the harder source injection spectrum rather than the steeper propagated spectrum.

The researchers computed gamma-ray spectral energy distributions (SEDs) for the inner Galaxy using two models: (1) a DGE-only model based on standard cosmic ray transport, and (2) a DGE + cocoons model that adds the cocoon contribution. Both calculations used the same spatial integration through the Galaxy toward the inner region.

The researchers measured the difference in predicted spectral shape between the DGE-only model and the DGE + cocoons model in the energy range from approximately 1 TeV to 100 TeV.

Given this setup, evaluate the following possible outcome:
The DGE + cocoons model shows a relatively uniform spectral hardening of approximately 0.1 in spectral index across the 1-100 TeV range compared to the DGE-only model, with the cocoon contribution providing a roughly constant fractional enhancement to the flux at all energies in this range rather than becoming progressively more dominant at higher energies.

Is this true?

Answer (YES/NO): NO